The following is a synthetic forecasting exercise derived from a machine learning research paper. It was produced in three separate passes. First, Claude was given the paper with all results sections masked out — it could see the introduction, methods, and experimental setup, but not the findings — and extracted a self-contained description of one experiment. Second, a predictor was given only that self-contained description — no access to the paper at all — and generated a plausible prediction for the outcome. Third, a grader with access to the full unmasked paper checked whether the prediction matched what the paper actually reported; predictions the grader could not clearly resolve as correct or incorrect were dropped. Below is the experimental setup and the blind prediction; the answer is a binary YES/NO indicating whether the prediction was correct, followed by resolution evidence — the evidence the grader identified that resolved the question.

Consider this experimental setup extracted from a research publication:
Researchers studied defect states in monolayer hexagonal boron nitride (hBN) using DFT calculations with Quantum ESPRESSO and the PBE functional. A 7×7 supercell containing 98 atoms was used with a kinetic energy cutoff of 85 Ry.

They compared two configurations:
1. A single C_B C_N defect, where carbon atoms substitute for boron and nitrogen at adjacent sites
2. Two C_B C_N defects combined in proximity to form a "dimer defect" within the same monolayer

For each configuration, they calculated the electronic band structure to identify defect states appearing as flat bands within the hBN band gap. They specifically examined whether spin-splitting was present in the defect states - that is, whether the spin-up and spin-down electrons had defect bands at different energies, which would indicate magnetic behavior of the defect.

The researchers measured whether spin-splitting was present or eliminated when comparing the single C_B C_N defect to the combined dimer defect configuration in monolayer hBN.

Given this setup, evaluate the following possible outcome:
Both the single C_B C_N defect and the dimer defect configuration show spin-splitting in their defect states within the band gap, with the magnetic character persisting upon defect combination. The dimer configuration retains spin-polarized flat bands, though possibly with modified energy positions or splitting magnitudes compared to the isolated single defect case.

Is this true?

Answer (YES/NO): NO